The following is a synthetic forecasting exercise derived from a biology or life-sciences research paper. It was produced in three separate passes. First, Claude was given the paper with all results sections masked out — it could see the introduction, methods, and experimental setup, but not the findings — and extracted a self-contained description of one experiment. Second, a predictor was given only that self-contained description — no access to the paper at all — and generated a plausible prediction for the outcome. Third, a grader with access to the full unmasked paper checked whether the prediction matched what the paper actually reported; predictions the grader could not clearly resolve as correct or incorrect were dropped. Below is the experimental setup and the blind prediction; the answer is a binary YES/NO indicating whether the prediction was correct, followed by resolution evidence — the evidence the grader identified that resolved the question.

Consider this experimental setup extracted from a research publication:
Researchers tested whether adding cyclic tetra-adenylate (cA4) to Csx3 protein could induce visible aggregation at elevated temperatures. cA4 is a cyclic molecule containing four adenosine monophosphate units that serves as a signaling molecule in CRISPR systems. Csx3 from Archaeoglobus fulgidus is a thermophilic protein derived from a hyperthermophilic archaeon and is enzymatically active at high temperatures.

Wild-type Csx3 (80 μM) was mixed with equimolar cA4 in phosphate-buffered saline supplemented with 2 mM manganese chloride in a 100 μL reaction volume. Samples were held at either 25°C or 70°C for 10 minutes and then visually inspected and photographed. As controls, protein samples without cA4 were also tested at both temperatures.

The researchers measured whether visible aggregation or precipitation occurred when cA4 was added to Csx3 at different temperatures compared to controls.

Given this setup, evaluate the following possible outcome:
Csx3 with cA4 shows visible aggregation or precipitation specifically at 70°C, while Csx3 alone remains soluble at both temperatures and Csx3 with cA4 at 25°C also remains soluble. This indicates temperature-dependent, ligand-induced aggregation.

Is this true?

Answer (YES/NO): NO